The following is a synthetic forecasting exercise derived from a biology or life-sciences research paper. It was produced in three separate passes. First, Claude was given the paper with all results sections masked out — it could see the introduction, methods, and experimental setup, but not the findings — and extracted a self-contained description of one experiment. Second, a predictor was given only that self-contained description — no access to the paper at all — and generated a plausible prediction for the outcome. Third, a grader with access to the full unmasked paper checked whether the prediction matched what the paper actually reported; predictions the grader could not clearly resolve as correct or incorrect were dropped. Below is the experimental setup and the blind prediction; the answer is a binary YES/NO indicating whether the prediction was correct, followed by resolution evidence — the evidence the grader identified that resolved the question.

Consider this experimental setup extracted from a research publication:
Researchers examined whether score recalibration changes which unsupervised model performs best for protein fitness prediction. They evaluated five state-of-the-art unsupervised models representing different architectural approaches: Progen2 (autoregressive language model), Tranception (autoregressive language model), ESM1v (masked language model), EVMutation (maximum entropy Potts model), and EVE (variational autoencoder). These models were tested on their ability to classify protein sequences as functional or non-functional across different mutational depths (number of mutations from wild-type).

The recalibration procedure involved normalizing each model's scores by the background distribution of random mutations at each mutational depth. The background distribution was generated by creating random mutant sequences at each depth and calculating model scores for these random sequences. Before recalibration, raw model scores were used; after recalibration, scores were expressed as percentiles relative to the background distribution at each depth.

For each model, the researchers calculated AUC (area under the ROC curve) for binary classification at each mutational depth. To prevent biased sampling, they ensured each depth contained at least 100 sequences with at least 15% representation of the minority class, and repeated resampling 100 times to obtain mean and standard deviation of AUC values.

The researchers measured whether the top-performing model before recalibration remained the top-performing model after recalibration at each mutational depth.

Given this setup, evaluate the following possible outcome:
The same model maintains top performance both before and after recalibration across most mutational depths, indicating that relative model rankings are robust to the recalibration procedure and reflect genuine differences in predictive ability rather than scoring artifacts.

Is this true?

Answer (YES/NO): YES